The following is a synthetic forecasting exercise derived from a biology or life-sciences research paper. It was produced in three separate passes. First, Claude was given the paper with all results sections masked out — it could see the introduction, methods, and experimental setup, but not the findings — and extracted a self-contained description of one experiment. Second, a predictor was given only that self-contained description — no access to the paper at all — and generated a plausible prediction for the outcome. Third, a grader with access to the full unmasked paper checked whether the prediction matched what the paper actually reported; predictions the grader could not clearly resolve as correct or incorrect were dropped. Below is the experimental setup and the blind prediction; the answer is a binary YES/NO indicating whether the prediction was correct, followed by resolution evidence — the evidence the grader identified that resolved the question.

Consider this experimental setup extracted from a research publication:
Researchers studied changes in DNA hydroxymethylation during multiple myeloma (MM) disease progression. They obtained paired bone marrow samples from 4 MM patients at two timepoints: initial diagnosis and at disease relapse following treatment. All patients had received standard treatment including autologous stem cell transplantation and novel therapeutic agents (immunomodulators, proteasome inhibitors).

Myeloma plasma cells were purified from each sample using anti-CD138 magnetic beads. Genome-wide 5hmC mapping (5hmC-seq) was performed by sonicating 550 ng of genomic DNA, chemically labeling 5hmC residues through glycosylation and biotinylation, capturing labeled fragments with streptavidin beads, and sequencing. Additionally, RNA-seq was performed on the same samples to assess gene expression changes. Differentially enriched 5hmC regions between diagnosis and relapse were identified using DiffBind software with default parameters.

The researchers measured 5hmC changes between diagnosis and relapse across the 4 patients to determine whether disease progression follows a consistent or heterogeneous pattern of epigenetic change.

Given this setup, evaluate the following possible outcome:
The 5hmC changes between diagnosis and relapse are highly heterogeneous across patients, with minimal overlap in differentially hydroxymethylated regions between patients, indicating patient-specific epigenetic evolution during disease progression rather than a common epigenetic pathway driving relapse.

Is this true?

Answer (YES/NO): YES